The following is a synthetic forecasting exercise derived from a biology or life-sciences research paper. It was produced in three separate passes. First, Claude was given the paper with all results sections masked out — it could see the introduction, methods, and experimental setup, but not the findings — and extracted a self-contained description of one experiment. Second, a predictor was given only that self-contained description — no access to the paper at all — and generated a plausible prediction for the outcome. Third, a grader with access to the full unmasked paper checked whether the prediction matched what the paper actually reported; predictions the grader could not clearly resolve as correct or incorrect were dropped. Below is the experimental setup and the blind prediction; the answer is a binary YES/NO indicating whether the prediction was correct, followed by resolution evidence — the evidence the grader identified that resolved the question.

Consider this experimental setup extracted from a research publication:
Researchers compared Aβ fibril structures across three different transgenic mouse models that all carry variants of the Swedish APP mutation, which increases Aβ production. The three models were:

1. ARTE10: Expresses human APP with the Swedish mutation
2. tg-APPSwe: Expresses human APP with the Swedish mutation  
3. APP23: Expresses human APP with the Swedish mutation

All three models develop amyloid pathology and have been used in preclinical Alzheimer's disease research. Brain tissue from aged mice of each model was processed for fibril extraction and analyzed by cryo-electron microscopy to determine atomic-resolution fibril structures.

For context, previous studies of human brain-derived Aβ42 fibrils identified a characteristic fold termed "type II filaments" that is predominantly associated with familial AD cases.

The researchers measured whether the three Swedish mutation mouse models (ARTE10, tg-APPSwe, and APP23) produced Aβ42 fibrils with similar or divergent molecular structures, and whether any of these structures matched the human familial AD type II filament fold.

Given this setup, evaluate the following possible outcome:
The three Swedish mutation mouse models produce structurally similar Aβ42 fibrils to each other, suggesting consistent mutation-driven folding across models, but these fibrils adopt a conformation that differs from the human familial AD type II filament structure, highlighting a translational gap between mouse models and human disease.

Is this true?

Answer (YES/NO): NO